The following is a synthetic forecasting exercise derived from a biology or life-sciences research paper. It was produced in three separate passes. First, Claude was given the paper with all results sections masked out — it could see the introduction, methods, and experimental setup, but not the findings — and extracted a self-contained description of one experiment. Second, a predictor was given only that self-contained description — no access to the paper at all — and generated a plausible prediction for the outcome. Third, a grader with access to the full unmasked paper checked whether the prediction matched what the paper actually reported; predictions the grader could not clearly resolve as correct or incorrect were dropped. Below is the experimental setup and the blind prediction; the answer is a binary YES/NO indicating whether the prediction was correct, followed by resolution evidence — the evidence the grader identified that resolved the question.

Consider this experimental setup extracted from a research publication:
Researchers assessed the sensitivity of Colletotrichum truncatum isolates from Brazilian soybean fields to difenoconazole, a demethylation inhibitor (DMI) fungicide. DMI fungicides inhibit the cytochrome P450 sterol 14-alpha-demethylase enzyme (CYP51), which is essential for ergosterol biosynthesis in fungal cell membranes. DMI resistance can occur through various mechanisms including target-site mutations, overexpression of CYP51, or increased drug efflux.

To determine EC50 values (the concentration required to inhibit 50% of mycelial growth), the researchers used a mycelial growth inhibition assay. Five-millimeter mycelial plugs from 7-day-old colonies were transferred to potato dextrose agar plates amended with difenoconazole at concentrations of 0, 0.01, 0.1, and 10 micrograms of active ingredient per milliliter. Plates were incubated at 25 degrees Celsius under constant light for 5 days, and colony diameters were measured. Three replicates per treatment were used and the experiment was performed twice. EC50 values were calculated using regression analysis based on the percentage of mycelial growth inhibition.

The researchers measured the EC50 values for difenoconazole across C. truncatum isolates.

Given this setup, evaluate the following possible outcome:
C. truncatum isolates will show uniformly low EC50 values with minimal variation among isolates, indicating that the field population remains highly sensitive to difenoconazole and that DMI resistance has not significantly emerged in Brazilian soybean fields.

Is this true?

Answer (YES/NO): NO